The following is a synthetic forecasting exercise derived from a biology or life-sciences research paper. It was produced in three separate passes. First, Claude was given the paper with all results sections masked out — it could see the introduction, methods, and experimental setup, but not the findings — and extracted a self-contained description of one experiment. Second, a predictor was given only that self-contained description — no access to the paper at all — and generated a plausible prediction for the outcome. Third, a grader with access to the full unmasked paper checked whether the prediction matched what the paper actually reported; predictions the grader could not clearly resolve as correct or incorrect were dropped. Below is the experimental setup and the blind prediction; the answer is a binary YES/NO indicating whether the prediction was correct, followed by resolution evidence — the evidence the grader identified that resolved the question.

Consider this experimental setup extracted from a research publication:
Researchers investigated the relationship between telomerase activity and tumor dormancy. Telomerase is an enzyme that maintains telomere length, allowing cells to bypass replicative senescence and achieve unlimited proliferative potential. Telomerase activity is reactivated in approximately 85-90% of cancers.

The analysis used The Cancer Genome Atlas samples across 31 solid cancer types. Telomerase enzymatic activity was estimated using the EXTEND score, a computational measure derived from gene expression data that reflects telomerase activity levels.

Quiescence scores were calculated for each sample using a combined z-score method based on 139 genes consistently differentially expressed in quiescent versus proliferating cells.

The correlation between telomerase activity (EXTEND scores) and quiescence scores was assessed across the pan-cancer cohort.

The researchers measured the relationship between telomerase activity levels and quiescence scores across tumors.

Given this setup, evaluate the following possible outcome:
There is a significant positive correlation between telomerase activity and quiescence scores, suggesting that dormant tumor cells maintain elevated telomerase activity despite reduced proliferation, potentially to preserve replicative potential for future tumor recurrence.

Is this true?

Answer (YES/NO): NO